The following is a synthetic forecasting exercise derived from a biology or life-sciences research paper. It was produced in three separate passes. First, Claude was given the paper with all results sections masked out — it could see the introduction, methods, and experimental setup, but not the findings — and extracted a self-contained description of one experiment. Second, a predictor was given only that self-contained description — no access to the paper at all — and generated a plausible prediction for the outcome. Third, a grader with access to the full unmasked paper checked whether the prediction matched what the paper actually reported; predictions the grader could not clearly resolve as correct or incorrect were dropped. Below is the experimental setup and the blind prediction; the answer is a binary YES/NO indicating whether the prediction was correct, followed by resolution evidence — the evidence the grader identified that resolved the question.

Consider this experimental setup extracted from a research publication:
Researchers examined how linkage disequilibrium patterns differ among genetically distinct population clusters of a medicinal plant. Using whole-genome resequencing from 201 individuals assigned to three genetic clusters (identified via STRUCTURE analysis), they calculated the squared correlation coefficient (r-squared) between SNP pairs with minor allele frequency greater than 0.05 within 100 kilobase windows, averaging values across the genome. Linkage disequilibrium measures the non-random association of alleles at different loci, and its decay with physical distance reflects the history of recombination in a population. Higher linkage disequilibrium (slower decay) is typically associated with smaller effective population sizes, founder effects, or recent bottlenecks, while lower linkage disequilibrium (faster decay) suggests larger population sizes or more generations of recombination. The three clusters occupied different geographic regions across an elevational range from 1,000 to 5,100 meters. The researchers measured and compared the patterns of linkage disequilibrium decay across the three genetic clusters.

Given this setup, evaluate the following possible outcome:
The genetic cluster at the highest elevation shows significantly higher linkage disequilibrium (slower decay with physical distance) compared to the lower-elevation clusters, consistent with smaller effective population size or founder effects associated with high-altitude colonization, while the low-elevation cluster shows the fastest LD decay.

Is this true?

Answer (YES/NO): NO